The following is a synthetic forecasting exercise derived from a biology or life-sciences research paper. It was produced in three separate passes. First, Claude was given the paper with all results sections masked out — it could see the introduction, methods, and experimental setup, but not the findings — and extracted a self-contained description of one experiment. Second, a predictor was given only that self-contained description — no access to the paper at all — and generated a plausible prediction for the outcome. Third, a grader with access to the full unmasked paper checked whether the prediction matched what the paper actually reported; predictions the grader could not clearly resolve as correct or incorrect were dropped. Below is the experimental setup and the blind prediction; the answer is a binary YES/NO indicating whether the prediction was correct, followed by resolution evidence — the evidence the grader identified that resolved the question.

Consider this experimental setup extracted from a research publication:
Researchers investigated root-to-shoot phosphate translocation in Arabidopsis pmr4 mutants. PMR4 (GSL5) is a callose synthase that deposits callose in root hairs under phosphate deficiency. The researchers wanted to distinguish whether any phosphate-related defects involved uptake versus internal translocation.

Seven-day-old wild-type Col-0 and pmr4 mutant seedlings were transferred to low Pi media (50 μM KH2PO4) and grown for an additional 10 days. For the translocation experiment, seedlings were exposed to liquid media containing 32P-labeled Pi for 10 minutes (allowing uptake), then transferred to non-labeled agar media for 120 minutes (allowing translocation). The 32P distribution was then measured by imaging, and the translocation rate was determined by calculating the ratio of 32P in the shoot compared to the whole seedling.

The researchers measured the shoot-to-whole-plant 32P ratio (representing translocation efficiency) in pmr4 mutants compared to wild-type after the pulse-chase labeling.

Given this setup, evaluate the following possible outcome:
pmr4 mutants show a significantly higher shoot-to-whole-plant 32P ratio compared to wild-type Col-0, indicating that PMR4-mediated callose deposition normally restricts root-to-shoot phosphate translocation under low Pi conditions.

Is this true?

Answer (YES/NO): NO